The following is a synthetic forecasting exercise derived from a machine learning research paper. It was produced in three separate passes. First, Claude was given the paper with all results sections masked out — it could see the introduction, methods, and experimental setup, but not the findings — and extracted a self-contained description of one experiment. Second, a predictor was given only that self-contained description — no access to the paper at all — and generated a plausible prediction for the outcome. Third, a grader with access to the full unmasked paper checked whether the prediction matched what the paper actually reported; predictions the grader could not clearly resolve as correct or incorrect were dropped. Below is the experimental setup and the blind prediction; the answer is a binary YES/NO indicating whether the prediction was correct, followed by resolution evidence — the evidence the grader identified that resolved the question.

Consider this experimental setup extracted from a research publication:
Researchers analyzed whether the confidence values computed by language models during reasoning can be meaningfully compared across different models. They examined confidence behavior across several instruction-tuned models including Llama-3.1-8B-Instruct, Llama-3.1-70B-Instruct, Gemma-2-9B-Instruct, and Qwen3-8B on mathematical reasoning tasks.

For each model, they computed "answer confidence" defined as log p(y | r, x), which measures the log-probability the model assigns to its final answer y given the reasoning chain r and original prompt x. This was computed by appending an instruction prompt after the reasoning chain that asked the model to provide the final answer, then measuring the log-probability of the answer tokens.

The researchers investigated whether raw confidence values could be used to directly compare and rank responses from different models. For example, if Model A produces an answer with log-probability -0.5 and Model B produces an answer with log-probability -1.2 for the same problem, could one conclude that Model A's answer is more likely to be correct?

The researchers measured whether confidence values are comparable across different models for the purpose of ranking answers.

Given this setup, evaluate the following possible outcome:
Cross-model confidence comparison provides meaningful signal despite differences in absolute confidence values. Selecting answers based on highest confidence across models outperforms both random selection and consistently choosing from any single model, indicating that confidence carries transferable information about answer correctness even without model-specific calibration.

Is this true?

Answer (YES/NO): NO